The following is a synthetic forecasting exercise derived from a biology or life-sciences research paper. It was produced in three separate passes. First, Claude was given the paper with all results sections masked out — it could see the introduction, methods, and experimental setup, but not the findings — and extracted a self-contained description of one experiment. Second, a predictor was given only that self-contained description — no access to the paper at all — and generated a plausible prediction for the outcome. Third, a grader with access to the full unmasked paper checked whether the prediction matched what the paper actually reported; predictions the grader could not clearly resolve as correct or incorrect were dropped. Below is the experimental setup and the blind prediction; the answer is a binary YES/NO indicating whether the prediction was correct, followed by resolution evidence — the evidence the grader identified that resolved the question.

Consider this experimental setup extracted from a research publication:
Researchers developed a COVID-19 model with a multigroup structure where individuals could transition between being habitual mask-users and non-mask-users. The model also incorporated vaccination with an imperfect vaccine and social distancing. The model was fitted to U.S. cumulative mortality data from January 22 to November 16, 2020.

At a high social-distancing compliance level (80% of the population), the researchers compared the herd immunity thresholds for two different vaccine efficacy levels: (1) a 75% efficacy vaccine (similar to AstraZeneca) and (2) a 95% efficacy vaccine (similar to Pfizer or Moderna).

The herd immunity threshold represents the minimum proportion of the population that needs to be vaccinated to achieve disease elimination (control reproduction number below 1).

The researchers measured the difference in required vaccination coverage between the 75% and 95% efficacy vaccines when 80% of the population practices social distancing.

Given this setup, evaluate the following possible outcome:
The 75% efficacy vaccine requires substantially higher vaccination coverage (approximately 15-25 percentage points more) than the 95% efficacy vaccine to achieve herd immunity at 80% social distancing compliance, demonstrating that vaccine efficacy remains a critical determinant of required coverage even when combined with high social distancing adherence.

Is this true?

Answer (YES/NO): NO